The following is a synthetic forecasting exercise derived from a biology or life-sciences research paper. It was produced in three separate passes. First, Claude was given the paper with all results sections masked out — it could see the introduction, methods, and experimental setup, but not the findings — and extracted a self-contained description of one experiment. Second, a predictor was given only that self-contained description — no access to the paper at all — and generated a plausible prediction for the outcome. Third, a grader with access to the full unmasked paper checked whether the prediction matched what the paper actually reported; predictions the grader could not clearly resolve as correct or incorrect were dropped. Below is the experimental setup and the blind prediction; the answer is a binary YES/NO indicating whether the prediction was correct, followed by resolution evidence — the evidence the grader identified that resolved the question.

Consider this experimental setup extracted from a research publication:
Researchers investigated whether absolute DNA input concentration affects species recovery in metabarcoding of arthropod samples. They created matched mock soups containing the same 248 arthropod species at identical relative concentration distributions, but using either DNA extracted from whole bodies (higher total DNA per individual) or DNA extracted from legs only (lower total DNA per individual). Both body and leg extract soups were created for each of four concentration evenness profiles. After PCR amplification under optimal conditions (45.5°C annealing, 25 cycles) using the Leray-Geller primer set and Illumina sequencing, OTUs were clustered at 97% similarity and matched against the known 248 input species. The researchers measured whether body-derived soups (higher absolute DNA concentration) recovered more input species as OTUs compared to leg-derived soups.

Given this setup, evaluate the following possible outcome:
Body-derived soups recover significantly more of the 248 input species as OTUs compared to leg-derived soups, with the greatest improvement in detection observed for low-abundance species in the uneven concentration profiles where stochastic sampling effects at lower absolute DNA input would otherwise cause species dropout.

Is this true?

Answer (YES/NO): NO